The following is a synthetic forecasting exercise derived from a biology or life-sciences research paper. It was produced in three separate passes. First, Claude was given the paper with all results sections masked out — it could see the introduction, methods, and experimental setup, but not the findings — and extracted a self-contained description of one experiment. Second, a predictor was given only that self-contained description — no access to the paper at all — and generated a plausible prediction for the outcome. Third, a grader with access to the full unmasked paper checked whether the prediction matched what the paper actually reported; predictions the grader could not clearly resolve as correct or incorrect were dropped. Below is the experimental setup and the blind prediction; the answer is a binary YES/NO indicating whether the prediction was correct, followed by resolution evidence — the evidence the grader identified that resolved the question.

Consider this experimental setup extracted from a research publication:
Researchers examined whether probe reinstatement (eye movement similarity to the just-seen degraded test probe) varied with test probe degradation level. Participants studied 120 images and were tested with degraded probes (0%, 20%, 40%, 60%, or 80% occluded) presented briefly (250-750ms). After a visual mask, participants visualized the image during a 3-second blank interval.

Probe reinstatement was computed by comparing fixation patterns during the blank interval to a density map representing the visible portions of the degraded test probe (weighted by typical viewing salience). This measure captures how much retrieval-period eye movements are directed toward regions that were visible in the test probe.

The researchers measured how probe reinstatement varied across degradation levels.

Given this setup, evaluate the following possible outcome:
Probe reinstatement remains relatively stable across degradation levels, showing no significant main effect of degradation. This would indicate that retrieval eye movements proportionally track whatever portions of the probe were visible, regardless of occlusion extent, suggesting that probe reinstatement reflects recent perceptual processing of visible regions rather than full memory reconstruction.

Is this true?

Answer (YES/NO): NO